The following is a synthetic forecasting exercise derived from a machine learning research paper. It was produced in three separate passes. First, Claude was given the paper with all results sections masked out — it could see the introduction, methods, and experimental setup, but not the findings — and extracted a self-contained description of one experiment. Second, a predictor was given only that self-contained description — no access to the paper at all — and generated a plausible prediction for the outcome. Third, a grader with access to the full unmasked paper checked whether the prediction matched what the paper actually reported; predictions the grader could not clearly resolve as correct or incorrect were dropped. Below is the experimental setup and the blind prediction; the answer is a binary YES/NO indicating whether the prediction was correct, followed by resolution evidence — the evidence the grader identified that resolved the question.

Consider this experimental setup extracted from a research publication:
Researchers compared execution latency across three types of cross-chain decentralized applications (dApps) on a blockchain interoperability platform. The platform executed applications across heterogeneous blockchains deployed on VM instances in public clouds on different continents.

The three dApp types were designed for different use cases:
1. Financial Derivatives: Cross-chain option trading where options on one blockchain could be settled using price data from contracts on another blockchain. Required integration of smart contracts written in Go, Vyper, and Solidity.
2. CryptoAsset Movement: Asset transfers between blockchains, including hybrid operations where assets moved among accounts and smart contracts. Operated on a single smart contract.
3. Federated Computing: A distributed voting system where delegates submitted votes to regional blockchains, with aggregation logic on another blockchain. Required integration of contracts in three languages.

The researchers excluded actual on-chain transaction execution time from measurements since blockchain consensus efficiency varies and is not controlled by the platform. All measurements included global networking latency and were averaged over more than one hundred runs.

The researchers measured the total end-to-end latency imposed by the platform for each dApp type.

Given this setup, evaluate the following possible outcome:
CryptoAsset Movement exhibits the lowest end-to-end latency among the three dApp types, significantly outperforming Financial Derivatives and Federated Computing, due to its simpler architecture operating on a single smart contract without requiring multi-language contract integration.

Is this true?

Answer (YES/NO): YES